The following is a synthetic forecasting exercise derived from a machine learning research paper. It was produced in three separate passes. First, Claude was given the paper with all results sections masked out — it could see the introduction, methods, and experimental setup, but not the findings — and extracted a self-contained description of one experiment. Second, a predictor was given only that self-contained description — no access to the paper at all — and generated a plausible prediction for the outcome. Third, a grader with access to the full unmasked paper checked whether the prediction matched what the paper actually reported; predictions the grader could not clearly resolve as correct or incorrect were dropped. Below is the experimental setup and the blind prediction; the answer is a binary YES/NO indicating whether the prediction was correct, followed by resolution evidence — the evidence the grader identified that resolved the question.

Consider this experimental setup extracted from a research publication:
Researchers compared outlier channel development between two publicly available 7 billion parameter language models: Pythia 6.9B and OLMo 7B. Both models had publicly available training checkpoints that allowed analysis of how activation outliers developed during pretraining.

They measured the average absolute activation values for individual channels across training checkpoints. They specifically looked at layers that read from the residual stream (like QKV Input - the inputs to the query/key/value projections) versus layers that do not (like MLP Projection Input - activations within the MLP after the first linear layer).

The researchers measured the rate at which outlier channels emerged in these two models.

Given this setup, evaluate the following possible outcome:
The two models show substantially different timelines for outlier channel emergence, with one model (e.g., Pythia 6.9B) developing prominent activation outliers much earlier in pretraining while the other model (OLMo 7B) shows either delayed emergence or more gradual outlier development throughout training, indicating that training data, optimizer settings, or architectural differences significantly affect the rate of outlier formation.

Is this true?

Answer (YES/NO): YES